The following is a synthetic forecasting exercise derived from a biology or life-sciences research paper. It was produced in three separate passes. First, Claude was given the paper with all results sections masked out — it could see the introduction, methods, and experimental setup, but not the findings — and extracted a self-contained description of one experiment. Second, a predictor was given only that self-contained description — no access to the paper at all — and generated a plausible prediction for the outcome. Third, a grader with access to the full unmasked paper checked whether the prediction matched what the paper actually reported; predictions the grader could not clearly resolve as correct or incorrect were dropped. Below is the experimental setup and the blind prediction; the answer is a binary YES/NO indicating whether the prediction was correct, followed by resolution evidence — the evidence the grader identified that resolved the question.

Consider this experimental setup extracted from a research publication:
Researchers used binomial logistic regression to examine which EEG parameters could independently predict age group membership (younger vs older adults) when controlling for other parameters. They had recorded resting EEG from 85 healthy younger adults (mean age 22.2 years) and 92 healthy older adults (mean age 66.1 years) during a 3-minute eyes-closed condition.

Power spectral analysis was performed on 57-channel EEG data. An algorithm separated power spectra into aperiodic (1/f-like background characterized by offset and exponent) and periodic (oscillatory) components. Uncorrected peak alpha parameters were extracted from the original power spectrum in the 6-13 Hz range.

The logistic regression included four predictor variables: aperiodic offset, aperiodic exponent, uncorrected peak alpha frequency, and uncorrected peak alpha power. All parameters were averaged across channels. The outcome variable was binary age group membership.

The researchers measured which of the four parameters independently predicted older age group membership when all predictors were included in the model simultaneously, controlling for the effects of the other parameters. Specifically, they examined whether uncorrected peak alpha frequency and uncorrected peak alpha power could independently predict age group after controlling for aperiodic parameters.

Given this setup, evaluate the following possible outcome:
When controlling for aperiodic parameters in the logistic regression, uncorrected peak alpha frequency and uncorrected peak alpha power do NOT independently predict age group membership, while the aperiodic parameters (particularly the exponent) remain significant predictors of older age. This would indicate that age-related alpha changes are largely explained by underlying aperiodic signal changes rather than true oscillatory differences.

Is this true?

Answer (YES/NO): NO